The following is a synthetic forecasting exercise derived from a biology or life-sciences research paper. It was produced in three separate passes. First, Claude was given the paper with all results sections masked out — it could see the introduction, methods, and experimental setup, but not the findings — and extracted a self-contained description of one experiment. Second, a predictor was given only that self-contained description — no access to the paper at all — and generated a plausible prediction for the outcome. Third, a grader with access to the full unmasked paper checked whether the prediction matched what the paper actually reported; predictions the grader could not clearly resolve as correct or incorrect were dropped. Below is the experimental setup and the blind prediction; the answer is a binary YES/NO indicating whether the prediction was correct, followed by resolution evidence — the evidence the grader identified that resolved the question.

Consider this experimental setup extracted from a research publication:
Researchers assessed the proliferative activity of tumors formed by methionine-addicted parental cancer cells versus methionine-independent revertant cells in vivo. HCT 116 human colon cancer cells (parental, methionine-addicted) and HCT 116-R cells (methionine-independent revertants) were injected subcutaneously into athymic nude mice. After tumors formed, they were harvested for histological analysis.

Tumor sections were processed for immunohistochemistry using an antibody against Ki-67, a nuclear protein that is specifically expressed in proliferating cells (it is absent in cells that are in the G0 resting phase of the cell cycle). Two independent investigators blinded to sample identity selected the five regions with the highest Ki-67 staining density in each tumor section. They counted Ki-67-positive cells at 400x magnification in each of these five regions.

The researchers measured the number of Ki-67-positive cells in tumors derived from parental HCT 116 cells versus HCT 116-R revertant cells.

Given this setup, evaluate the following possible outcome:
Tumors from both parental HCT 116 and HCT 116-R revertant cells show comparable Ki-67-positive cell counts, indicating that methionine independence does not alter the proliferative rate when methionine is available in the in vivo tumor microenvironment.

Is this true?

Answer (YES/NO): NO